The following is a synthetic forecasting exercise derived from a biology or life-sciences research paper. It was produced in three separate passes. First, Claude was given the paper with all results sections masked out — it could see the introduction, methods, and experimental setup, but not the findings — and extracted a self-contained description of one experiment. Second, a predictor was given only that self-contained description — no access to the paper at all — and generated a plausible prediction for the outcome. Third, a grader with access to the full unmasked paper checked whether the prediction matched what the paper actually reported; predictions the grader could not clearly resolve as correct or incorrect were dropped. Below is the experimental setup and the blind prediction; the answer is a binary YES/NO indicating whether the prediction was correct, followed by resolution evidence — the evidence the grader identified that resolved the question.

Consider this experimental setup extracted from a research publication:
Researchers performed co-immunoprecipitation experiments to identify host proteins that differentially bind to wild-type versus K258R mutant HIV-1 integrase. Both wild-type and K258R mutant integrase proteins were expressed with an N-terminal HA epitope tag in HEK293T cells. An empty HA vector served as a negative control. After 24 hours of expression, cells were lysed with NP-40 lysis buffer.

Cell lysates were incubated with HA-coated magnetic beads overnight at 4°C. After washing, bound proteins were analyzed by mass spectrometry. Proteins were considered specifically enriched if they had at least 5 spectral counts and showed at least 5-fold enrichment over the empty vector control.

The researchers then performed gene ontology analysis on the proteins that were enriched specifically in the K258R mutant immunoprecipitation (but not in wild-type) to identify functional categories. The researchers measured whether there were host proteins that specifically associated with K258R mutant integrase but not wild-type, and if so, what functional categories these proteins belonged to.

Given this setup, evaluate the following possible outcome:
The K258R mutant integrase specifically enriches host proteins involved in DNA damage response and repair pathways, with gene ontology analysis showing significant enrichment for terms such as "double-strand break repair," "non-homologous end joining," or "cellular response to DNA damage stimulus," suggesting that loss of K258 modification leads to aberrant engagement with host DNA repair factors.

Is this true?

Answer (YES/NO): NO